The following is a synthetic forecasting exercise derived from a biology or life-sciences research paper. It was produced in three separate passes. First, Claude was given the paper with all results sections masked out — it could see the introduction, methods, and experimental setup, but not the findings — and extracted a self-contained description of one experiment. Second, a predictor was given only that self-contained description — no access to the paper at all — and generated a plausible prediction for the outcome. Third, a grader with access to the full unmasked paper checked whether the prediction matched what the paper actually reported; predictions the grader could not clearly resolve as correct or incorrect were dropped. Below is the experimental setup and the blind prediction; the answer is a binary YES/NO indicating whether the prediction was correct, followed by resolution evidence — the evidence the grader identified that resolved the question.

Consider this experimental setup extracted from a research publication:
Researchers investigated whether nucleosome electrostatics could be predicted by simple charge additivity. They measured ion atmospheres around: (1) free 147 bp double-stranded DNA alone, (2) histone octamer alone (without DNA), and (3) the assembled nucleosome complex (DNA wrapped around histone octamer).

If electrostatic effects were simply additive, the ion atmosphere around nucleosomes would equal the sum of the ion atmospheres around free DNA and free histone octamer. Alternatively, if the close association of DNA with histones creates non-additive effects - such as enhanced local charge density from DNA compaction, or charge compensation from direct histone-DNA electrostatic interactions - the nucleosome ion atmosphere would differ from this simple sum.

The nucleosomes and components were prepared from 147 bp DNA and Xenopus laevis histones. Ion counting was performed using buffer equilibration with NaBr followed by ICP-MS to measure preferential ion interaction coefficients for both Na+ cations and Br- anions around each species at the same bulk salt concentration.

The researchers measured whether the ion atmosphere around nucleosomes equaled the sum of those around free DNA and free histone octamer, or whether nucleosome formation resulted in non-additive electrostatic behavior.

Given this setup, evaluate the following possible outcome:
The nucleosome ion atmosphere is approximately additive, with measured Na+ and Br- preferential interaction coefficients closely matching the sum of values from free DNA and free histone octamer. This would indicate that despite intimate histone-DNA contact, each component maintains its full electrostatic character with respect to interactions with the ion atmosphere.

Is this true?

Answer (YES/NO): NO